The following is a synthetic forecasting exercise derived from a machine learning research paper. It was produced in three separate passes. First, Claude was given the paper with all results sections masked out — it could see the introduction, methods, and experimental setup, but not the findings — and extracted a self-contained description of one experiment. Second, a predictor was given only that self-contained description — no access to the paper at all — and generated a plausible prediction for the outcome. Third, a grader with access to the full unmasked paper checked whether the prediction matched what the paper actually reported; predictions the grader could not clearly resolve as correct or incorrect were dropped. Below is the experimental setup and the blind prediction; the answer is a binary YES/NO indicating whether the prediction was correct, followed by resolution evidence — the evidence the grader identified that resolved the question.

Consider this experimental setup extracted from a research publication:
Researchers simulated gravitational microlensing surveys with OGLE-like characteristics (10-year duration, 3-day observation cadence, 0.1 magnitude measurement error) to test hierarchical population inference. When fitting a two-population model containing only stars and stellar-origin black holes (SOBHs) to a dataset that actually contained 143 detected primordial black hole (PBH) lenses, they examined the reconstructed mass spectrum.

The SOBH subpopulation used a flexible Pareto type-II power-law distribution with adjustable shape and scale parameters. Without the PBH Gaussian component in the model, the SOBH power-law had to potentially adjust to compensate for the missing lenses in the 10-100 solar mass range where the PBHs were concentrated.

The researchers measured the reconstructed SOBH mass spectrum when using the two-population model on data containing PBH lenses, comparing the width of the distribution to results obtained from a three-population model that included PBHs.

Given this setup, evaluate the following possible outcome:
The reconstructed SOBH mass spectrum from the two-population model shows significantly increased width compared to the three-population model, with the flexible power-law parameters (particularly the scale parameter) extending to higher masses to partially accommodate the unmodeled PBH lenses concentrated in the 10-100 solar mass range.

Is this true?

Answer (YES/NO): NO